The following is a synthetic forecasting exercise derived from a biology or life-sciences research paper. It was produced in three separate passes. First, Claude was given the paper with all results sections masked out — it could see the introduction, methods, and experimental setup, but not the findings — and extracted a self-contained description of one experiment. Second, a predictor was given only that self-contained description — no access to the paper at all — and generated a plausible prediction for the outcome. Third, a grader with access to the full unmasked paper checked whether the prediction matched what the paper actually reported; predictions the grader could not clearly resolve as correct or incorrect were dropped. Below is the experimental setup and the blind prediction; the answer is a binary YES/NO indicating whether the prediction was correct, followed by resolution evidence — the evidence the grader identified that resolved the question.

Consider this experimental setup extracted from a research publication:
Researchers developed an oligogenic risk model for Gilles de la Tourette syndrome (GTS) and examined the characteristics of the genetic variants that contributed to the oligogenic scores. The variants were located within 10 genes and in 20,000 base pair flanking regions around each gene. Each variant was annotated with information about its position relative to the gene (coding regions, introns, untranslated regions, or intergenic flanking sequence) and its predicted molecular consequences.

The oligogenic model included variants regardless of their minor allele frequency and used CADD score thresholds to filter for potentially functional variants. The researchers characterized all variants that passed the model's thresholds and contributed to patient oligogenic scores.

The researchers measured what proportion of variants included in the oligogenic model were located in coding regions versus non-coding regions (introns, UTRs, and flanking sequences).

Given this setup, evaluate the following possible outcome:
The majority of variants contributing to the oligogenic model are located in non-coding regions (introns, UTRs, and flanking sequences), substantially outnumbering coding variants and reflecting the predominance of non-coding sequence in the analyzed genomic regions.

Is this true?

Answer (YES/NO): YES